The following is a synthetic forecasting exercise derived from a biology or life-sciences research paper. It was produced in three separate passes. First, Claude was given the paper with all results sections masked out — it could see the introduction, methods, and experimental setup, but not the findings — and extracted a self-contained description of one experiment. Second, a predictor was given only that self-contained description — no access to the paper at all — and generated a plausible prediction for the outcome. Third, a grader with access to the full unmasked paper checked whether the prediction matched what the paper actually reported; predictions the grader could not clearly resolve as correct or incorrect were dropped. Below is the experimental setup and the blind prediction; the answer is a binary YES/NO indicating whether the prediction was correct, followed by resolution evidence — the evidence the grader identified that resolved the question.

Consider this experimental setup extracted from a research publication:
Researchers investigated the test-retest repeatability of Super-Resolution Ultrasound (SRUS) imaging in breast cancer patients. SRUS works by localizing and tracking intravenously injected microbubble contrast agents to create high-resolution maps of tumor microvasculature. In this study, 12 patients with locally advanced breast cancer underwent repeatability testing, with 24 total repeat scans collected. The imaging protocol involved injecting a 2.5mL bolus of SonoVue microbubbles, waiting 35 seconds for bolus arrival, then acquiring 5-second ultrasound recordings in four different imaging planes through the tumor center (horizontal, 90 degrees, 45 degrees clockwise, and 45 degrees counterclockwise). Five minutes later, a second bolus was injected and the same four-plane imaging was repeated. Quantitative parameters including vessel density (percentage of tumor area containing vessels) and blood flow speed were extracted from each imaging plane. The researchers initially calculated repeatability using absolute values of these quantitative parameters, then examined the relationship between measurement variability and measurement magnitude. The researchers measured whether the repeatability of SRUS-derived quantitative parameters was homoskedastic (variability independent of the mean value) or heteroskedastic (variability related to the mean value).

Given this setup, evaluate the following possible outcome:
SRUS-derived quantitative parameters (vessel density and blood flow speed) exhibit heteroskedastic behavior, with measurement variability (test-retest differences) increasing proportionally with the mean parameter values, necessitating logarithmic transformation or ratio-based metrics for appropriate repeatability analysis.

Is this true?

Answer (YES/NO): YES